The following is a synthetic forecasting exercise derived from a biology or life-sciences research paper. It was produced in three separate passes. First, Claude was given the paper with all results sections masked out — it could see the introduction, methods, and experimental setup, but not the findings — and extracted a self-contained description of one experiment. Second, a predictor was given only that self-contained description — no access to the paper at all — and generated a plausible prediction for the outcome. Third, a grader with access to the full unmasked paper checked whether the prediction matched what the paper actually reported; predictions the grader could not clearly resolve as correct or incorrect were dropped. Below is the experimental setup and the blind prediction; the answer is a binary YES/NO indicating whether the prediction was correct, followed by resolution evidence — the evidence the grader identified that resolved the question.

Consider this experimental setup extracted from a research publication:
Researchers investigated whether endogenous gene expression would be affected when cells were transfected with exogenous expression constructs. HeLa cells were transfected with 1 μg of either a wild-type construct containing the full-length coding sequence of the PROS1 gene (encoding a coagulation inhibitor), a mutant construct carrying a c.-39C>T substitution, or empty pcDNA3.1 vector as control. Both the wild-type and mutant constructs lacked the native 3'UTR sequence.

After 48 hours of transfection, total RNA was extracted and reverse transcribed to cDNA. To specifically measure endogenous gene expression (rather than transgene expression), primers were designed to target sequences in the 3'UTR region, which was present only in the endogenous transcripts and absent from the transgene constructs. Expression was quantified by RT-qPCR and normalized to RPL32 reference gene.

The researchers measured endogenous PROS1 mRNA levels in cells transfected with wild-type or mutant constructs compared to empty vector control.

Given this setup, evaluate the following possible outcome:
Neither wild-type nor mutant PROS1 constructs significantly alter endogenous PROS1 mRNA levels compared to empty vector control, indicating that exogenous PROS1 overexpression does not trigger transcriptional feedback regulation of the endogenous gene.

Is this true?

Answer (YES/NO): YES